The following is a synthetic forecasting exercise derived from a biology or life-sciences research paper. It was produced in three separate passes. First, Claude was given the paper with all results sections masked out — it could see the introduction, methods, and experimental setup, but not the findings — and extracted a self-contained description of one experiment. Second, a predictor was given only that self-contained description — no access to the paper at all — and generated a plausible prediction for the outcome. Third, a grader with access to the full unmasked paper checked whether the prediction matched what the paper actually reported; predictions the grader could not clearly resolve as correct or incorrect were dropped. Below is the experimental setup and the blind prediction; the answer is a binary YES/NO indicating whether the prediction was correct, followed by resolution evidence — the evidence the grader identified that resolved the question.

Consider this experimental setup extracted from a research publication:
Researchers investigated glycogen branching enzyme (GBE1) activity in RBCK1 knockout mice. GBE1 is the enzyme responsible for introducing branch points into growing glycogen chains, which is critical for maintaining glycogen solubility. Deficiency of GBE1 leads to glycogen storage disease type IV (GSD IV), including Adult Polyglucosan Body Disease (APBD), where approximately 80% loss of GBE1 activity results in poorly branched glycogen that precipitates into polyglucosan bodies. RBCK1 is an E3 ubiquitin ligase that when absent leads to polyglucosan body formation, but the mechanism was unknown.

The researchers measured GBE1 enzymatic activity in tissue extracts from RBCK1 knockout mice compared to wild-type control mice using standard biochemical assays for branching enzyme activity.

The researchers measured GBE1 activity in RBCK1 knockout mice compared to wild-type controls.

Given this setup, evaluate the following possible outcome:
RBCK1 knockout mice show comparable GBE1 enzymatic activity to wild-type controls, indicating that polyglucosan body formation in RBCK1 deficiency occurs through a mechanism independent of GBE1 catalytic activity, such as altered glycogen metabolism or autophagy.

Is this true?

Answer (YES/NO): YES